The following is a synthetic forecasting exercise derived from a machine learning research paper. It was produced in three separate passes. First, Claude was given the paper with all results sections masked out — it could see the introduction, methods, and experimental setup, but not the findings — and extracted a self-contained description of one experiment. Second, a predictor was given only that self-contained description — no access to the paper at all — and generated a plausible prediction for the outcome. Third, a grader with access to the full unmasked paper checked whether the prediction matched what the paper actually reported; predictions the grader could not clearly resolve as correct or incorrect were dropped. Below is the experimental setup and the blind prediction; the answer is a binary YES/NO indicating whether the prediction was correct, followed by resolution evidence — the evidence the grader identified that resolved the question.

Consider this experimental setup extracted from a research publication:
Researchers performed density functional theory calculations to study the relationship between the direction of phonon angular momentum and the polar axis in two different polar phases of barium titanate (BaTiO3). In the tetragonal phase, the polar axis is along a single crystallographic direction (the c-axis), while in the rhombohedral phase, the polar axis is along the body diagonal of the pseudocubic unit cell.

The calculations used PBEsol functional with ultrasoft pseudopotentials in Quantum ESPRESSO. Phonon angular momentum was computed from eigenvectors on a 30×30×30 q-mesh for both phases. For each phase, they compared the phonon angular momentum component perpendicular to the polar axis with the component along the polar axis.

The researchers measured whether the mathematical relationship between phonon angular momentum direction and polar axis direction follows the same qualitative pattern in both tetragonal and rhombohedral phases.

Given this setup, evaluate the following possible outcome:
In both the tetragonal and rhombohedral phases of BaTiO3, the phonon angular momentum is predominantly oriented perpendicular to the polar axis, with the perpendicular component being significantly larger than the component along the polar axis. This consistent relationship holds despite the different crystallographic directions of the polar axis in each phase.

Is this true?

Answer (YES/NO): YES